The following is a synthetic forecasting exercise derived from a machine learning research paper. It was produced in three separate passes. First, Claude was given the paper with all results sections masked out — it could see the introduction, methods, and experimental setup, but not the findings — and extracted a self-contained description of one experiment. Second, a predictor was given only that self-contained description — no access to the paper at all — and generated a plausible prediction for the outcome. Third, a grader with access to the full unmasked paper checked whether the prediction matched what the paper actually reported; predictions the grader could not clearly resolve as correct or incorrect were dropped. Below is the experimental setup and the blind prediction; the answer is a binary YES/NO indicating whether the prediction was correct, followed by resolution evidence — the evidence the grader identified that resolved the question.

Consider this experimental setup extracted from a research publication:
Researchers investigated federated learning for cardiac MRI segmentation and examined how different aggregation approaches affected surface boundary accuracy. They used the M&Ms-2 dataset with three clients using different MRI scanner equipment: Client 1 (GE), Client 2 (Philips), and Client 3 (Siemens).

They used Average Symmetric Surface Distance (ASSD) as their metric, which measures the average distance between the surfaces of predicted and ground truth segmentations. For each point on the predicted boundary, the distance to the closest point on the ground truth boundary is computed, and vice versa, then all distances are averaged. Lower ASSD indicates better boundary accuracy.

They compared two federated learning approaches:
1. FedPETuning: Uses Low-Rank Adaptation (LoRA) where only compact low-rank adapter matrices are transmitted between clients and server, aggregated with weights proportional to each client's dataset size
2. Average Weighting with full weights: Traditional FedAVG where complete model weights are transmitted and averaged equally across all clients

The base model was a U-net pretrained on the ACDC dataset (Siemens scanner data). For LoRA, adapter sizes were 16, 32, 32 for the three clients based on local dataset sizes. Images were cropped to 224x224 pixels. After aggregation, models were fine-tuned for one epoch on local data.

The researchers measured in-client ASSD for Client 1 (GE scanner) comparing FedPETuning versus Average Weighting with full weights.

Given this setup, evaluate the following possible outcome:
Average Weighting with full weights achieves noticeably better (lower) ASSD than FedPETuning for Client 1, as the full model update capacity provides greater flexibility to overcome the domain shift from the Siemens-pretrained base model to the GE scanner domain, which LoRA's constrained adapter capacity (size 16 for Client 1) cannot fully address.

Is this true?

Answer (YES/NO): NO